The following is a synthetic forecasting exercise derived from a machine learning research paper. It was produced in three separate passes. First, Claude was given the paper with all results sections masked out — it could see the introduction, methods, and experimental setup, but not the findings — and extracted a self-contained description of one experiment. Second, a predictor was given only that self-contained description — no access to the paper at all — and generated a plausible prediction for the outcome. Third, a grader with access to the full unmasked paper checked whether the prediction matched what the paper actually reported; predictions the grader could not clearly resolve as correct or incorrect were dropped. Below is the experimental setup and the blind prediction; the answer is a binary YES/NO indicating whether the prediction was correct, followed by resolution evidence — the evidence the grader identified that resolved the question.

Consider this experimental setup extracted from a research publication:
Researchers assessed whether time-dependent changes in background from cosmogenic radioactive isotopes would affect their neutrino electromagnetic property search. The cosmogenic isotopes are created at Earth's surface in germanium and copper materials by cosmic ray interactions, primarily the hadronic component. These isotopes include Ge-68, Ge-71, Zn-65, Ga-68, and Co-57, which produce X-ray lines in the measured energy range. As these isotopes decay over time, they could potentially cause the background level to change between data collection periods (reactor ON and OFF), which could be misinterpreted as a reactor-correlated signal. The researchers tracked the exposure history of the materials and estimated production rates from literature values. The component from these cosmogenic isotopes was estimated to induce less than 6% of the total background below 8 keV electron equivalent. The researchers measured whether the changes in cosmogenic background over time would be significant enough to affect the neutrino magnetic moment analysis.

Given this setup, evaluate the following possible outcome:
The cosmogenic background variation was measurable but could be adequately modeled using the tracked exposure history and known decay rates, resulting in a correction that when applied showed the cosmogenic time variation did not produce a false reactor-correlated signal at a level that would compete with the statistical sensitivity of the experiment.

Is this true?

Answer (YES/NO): NO